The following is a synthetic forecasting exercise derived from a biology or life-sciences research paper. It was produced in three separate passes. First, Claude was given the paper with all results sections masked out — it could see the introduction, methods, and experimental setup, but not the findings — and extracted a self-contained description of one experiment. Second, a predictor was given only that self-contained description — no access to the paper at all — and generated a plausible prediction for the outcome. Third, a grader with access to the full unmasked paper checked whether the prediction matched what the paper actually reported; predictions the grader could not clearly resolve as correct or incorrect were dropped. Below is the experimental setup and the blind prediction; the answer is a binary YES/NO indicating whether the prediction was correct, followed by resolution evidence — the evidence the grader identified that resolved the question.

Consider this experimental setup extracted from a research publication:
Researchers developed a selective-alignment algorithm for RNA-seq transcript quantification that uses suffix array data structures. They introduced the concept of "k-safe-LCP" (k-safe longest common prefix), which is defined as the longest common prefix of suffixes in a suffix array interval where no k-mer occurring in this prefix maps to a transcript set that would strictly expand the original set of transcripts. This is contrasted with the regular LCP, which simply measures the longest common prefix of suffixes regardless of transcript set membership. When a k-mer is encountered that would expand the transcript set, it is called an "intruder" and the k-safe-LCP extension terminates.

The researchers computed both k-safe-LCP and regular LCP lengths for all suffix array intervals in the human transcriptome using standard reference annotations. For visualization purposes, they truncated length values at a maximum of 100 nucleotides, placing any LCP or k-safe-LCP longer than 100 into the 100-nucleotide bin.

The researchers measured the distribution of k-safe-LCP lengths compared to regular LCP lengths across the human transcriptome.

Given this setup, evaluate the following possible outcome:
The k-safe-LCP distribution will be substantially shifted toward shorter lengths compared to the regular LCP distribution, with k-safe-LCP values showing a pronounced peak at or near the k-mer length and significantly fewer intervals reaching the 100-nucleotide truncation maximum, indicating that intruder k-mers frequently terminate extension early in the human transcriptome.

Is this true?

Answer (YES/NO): NO